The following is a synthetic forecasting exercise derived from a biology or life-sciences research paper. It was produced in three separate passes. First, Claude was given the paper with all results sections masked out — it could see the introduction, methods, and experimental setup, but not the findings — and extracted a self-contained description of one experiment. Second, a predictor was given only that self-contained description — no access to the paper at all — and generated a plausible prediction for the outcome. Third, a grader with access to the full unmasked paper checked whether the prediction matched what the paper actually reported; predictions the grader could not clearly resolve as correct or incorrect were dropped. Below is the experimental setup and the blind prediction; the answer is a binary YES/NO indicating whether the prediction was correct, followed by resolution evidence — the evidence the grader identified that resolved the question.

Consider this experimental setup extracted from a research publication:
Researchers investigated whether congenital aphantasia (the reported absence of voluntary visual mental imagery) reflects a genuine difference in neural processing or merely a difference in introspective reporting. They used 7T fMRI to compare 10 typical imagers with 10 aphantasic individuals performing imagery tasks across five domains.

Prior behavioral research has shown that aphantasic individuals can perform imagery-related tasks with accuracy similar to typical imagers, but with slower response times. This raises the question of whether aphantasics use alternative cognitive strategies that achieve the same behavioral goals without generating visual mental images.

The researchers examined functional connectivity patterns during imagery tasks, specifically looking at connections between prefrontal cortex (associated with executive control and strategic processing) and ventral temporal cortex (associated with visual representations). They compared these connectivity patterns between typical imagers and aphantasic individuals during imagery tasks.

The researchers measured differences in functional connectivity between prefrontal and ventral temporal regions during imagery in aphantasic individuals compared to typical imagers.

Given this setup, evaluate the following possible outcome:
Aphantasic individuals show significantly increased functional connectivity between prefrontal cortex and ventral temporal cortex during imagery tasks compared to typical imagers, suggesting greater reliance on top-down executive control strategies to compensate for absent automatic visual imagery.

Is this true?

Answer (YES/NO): NO